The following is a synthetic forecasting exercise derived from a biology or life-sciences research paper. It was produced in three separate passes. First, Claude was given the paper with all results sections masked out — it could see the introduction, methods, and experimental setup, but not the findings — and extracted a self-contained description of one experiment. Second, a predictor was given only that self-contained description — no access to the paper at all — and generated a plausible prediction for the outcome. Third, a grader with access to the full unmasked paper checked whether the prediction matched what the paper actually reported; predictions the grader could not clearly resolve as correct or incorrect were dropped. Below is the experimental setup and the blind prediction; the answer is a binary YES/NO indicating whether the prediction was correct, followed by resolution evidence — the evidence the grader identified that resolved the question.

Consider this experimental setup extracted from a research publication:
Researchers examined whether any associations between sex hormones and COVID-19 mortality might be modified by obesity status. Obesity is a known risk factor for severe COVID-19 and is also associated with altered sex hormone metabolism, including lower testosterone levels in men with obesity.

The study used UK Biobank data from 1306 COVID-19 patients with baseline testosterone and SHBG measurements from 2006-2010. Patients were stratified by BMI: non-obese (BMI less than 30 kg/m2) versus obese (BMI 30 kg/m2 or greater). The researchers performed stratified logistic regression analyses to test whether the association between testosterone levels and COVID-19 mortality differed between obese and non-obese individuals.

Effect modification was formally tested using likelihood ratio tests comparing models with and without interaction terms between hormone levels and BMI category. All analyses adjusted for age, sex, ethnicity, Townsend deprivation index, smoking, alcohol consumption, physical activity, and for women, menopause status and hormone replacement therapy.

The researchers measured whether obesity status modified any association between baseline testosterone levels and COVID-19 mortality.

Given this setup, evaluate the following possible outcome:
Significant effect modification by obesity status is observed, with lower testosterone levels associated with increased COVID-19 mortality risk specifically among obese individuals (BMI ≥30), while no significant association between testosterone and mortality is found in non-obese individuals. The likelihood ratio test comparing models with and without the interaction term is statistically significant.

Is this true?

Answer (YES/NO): NO